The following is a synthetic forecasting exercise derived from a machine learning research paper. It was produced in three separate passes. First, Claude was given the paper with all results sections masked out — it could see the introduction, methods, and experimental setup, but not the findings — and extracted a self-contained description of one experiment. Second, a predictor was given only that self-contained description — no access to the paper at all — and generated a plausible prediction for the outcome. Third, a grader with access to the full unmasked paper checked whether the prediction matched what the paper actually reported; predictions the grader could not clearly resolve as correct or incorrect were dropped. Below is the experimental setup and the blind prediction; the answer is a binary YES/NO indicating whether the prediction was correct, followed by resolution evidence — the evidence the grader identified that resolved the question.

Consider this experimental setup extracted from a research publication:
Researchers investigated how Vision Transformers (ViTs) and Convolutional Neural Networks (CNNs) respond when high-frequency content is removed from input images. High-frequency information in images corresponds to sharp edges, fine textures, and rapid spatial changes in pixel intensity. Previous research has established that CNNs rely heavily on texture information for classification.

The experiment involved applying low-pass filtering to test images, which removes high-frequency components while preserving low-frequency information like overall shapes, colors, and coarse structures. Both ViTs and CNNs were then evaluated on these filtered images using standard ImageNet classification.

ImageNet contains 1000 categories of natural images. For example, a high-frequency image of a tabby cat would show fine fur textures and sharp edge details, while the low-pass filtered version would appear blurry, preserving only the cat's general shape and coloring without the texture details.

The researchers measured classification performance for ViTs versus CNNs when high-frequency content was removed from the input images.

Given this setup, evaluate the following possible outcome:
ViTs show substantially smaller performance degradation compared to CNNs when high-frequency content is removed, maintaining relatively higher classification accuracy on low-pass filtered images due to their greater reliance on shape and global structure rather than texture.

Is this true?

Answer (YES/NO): YES